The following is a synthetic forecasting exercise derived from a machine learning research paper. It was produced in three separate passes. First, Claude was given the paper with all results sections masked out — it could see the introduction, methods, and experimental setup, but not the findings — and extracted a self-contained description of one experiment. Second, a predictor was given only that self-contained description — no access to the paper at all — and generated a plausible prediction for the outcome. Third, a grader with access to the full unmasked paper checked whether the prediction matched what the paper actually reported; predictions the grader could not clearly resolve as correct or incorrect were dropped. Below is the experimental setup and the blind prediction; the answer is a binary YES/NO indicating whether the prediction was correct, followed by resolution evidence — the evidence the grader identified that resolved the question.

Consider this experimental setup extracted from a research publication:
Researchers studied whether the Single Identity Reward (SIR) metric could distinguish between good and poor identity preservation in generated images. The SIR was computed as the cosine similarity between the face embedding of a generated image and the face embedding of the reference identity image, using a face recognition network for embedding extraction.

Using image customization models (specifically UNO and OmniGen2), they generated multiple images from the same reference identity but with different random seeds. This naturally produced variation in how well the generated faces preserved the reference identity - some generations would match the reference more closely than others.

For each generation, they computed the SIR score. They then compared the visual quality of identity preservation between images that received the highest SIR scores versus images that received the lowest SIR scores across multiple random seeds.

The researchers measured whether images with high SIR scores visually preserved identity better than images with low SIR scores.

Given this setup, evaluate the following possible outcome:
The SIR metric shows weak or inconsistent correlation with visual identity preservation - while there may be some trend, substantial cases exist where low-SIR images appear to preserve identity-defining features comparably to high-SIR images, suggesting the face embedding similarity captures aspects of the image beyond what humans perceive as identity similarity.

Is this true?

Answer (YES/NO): NO